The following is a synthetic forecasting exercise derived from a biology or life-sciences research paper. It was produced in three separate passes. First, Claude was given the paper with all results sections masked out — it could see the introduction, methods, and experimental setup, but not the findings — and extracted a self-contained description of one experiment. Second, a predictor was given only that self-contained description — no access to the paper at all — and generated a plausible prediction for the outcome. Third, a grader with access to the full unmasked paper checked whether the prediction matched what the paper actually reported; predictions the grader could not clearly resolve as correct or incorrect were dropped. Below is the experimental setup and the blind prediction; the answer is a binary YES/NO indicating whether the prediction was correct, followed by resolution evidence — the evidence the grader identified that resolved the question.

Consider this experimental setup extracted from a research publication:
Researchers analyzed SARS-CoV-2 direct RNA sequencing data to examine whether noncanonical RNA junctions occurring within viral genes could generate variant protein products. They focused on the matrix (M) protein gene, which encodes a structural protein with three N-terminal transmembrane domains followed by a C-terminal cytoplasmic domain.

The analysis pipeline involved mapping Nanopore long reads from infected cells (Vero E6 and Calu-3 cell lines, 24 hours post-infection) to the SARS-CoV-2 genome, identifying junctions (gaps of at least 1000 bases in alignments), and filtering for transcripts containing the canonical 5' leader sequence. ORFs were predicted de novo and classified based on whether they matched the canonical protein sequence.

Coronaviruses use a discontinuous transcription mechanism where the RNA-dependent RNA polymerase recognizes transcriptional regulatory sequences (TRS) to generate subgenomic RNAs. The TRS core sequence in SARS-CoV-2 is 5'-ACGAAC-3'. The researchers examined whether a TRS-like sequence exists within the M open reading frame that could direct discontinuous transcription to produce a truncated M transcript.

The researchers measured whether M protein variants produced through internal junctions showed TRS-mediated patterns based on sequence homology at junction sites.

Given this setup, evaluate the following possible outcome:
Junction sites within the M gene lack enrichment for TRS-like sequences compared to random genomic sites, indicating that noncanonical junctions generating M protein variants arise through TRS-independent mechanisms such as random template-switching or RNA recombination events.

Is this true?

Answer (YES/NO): NO